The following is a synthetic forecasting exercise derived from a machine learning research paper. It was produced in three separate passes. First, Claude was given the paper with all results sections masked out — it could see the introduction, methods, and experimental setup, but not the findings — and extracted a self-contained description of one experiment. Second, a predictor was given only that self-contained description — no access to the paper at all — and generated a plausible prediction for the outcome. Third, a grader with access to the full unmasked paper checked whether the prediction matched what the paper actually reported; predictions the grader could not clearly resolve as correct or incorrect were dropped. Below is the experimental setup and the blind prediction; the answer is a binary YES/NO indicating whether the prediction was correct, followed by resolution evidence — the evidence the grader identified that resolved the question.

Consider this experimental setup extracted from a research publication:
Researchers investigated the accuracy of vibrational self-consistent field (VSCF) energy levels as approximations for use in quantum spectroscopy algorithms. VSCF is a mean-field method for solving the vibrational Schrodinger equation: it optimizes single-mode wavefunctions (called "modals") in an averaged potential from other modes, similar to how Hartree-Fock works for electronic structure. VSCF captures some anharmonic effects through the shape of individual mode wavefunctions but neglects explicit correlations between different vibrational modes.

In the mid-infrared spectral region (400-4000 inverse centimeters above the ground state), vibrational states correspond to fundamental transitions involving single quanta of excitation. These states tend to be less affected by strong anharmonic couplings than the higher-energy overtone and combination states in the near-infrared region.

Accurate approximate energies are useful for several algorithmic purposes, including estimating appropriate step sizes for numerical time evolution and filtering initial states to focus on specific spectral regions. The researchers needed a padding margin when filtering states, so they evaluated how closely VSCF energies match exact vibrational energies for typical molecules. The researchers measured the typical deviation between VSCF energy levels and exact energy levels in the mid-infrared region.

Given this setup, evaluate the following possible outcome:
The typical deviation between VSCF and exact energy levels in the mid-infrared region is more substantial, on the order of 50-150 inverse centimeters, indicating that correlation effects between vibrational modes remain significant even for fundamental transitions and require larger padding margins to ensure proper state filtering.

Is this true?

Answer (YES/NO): YES